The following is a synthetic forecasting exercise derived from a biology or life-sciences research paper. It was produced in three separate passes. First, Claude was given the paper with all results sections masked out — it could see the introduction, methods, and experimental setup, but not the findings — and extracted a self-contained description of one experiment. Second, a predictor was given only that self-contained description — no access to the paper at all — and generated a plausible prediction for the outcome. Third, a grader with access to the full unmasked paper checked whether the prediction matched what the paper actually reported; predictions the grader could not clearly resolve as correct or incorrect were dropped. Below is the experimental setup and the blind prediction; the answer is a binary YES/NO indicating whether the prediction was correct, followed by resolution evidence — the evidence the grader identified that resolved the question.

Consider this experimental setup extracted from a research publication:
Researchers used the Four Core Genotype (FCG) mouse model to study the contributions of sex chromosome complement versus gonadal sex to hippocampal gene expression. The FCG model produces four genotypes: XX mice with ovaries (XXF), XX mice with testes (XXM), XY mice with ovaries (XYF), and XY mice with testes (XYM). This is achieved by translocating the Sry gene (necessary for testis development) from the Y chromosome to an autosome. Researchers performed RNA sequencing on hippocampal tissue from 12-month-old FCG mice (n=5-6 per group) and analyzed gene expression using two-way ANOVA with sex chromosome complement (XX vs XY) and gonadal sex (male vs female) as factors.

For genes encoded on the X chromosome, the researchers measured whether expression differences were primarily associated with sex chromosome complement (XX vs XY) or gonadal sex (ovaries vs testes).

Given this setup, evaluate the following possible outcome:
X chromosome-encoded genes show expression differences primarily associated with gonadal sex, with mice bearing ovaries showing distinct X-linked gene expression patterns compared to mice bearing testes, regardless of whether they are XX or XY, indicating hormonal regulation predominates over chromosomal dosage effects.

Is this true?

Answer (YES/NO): NO